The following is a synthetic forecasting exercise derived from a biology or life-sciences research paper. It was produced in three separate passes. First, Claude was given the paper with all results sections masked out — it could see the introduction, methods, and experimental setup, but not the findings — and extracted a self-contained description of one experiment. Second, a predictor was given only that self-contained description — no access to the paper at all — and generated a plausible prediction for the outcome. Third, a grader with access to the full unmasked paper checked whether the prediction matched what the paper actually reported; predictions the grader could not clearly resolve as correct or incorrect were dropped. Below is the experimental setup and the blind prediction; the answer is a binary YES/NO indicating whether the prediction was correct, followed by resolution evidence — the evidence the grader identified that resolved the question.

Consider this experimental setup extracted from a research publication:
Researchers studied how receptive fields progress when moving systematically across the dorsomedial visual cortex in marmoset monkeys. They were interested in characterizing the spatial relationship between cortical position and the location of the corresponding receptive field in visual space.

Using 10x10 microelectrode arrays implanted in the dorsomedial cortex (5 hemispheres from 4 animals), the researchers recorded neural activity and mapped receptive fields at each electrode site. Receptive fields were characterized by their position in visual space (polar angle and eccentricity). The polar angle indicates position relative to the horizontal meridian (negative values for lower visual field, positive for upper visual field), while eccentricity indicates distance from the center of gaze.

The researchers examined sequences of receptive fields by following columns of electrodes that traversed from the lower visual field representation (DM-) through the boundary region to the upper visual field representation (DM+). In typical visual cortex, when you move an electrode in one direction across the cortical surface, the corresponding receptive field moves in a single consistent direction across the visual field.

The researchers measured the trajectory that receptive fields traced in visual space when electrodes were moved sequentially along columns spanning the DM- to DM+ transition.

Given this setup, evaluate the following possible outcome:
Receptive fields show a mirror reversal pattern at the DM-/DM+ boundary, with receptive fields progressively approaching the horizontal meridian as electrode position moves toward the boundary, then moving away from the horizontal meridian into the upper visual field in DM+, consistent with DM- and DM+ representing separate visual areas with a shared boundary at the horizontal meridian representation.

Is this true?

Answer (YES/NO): NO